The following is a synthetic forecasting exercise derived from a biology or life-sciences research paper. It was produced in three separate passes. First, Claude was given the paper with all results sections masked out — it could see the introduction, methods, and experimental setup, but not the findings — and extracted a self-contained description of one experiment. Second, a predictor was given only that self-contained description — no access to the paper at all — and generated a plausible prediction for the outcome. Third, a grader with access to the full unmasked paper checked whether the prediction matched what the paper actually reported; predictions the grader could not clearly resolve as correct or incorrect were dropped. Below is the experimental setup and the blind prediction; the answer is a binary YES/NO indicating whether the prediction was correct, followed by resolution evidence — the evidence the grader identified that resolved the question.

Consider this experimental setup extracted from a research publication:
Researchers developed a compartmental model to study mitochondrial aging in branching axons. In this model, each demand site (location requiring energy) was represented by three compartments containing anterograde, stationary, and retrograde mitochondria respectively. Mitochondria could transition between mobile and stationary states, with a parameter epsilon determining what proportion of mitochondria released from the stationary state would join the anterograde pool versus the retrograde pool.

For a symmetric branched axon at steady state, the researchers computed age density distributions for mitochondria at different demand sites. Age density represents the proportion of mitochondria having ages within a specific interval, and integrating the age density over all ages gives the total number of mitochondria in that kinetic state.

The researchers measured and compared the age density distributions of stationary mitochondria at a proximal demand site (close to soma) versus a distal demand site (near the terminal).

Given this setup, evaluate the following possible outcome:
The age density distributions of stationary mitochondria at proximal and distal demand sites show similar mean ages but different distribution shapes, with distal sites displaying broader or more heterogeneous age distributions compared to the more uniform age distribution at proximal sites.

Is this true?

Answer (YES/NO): NO